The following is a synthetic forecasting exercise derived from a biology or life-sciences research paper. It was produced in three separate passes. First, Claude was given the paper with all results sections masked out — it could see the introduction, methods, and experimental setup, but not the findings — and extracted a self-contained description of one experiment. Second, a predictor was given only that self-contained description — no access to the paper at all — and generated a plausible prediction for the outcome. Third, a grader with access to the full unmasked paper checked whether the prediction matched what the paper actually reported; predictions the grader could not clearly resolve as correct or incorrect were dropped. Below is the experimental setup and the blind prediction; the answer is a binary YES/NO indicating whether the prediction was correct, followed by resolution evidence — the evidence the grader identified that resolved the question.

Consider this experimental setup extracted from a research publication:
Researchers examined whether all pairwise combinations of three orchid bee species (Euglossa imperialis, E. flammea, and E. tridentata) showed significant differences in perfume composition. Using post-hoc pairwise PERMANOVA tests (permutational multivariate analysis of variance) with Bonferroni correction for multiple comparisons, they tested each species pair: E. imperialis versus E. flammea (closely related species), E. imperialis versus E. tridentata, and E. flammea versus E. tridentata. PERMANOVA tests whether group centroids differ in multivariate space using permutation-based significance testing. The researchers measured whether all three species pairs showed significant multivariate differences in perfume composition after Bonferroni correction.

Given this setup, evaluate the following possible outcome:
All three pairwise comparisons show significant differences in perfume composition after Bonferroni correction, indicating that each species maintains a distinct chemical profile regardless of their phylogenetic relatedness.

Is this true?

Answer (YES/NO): YES